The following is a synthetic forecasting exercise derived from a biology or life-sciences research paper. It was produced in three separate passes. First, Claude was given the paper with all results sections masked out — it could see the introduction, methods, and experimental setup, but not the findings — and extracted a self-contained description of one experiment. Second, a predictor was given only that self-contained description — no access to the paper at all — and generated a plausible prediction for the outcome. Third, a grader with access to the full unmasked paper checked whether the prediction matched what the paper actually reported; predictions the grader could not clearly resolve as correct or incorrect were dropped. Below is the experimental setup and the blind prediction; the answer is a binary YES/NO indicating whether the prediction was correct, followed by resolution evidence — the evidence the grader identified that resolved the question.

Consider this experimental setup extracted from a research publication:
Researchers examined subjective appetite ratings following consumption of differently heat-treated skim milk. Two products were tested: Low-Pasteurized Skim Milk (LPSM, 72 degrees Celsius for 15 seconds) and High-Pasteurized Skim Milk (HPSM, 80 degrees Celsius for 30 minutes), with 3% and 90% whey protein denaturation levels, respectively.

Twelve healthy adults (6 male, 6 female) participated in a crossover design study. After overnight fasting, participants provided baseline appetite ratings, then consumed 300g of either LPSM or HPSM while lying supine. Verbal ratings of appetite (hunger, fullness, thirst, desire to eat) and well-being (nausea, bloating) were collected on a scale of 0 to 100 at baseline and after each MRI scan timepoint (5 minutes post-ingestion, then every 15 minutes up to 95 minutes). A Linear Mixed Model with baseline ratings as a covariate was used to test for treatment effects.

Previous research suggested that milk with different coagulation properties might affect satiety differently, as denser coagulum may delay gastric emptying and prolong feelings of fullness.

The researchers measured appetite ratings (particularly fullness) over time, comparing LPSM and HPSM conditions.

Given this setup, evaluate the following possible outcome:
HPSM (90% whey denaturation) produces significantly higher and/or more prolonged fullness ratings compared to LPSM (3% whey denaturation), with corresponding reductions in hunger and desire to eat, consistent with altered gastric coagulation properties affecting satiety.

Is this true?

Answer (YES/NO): NO